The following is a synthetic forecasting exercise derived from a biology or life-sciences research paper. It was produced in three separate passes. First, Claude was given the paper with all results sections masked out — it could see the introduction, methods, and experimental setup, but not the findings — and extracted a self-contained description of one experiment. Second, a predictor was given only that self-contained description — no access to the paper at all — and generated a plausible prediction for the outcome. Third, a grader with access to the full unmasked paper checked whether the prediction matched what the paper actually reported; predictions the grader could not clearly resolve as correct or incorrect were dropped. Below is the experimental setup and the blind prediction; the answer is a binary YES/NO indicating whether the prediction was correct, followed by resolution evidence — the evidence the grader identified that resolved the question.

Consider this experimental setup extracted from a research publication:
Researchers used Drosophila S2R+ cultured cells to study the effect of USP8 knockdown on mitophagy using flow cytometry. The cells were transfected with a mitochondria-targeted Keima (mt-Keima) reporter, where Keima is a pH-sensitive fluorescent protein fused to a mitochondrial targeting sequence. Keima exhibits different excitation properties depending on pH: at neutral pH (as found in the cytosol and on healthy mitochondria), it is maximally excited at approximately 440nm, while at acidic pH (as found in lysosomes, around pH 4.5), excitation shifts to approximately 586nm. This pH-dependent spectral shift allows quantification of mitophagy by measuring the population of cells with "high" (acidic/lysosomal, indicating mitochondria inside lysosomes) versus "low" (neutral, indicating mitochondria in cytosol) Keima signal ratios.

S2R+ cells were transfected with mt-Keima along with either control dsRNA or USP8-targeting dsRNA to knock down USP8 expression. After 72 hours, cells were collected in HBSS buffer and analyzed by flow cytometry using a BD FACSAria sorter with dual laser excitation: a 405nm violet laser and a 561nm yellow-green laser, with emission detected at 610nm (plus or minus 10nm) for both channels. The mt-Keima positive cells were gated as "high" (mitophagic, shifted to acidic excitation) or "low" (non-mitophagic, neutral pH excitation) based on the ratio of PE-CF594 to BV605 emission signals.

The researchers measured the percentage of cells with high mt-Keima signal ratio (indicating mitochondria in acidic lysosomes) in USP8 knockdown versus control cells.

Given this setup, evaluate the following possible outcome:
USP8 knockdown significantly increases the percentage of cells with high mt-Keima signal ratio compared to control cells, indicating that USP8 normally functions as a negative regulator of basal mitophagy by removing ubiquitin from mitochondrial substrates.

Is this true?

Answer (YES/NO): YES